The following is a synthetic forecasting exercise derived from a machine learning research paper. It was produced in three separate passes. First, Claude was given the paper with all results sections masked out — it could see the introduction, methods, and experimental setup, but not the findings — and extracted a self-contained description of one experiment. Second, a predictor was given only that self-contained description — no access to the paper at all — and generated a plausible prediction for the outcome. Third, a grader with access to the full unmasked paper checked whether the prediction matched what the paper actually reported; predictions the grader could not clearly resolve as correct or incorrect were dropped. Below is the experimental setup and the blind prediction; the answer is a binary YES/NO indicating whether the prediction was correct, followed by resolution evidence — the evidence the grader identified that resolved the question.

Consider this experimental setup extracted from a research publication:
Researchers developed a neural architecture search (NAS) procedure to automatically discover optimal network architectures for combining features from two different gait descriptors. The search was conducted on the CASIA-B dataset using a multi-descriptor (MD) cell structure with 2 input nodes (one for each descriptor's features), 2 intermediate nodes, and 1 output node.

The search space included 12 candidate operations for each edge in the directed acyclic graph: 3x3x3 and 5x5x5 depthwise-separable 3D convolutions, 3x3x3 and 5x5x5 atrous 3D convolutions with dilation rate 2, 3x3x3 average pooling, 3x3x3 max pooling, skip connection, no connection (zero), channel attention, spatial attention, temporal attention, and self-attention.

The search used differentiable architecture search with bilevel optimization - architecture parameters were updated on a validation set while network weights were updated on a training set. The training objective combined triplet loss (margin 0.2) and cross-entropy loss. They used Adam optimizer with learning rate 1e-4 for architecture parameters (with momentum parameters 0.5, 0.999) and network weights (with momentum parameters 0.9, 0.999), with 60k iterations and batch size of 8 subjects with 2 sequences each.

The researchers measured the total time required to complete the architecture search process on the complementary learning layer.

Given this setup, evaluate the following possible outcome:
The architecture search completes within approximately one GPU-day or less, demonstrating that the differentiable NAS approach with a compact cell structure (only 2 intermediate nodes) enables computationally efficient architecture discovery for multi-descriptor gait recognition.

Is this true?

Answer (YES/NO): YES